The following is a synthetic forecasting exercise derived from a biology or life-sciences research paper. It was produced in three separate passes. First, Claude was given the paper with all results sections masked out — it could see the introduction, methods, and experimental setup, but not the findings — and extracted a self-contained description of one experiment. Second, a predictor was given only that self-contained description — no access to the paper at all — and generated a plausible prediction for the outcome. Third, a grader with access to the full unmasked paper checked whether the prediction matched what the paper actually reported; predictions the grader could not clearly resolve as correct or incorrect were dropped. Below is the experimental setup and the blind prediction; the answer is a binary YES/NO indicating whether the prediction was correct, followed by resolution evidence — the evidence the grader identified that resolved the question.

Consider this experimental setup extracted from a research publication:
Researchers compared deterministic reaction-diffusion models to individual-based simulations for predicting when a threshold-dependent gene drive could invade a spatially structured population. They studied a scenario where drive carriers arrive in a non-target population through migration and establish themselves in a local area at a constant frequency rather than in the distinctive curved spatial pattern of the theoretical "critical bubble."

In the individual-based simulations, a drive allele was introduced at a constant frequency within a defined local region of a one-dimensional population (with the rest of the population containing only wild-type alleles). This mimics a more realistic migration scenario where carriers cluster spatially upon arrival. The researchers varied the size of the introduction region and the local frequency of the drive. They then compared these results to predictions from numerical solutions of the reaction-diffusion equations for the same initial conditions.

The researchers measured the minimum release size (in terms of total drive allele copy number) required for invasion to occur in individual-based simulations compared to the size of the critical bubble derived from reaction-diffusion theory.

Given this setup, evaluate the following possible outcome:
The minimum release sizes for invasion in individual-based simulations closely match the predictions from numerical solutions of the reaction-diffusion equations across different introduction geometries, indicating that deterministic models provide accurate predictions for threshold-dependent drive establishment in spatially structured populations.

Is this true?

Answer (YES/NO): NO